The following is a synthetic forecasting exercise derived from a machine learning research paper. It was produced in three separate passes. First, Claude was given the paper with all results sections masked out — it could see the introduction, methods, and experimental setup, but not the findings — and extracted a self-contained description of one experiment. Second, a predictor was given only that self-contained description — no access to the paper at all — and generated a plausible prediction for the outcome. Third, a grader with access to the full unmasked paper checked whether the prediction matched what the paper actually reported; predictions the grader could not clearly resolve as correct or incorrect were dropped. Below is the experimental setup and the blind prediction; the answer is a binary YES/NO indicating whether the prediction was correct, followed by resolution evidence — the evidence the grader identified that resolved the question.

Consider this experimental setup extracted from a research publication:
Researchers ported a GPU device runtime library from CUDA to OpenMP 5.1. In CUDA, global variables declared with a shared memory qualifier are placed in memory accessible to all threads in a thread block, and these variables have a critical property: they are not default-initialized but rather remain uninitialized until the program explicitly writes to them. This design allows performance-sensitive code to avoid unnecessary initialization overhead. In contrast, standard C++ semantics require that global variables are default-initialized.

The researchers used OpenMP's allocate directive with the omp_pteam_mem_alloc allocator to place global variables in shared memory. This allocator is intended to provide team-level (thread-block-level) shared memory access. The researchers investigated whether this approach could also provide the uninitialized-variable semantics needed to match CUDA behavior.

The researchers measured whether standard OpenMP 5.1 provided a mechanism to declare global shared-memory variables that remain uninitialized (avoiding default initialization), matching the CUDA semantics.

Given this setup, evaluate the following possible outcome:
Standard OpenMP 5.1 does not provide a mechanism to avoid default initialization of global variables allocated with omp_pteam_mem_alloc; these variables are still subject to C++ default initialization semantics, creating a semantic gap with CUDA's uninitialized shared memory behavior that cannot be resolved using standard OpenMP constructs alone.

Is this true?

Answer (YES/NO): YES